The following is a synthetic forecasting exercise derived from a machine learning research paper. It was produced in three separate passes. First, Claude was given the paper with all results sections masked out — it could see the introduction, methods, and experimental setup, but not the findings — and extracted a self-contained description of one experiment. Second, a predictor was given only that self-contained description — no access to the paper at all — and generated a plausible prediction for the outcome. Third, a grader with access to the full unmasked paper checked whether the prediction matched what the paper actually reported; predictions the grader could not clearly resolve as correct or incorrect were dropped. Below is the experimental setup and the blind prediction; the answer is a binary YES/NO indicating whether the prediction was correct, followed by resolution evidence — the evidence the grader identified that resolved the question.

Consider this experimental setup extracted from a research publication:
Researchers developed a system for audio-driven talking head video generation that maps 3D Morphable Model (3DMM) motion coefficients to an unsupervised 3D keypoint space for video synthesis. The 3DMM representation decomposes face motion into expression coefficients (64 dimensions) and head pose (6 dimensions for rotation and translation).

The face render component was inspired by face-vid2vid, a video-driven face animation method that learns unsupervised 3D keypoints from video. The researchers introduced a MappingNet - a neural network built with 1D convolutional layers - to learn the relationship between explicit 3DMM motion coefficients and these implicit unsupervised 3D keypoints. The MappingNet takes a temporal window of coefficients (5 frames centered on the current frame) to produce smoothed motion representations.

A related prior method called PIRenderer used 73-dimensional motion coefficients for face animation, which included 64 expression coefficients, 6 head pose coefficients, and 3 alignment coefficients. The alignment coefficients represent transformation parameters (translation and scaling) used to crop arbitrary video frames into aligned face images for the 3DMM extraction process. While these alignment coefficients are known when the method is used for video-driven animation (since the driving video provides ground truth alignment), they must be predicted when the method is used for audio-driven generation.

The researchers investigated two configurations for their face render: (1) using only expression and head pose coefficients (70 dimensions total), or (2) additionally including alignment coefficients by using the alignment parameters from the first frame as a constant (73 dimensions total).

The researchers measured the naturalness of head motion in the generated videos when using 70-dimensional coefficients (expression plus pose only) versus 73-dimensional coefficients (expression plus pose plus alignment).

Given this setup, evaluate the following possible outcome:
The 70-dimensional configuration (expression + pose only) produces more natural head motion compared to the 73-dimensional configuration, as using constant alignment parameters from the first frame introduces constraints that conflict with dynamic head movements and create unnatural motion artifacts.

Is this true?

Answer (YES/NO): YES